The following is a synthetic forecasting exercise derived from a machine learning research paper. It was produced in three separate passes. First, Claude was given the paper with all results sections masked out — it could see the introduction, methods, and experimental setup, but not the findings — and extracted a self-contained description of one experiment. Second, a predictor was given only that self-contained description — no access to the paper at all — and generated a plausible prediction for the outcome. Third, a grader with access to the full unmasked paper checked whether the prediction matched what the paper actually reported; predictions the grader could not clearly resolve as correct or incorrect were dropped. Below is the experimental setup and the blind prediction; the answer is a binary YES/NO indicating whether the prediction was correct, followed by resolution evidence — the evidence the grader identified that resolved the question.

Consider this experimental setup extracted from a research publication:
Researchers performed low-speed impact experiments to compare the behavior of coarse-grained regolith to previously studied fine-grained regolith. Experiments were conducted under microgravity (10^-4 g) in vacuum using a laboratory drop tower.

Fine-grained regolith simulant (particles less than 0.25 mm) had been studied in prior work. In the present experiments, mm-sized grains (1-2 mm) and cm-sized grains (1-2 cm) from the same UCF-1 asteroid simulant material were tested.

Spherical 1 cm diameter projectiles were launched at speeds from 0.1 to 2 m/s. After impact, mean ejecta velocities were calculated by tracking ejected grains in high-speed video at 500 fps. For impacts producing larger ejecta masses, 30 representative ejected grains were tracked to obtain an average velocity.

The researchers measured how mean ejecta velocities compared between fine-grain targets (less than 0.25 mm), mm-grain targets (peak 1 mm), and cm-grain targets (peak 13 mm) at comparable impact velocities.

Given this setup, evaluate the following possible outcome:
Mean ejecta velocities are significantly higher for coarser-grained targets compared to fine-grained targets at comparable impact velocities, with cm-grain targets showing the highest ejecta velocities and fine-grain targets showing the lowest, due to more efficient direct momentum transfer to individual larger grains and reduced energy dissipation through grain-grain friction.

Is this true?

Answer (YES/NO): NO